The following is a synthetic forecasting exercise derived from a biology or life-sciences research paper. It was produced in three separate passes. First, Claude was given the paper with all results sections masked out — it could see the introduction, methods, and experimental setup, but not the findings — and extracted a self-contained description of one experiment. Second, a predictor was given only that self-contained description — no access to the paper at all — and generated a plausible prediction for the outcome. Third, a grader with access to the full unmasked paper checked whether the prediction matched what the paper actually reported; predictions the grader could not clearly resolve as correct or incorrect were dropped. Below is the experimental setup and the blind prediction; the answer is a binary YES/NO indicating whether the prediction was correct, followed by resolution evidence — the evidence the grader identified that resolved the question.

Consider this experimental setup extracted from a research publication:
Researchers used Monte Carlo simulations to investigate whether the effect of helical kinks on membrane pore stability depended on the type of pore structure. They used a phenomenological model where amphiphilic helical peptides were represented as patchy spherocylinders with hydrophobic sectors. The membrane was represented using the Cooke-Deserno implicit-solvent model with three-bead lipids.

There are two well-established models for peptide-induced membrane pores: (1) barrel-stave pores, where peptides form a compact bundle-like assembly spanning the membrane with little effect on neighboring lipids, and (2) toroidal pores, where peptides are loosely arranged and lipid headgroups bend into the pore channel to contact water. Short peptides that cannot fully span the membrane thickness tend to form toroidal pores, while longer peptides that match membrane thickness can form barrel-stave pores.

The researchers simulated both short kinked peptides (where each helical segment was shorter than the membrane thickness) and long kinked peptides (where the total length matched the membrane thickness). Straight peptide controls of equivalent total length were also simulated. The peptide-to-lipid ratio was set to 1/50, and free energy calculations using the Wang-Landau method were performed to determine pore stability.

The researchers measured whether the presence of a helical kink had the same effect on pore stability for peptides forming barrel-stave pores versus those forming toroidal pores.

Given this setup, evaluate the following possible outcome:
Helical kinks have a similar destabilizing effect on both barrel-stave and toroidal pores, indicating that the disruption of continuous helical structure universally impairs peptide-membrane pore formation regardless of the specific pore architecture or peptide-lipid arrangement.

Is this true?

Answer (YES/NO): NO